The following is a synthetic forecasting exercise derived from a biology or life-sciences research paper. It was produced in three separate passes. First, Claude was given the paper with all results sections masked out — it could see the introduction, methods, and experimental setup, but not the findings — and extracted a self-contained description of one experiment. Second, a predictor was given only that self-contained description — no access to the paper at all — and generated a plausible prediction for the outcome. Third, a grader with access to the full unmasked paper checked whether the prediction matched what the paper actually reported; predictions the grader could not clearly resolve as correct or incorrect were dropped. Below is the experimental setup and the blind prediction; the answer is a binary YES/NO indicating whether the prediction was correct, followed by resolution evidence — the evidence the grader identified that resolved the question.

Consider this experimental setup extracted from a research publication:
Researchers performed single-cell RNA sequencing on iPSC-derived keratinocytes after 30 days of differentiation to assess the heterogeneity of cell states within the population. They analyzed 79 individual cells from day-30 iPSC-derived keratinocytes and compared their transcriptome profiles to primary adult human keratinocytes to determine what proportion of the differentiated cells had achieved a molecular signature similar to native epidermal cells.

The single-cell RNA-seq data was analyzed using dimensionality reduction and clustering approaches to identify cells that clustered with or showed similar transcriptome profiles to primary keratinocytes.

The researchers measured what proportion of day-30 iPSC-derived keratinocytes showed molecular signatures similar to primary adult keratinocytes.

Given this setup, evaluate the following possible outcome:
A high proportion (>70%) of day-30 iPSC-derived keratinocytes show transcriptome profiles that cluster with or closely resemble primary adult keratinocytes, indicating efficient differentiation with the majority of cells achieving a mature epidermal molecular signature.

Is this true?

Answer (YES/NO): NO